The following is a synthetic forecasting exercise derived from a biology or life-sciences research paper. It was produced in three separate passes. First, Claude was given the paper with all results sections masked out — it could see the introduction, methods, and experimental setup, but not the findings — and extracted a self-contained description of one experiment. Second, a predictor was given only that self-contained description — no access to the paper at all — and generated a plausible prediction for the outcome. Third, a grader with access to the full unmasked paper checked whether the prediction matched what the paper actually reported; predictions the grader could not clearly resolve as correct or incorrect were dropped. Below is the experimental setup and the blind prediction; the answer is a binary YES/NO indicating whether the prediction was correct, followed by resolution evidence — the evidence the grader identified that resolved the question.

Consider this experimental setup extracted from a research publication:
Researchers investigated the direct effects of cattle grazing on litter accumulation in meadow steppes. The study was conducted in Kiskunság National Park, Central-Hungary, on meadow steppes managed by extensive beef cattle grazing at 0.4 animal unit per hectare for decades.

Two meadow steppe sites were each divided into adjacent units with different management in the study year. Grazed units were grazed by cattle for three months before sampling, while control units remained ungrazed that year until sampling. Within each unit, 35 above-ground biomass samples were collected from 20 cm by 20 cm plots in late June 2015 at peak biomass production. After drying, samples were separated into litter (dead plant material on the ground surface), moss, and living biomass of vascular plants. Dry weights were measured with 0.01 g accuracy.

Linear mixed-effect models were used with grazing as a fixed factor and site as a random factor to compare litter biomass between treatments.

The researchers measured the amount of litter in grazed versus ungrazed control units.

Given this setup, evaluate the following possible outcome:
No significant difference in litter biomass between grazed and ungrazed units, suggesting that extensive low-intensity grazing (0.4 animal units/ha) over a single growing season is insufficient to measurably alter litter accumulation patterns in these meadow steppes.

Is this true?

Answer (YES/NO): YES